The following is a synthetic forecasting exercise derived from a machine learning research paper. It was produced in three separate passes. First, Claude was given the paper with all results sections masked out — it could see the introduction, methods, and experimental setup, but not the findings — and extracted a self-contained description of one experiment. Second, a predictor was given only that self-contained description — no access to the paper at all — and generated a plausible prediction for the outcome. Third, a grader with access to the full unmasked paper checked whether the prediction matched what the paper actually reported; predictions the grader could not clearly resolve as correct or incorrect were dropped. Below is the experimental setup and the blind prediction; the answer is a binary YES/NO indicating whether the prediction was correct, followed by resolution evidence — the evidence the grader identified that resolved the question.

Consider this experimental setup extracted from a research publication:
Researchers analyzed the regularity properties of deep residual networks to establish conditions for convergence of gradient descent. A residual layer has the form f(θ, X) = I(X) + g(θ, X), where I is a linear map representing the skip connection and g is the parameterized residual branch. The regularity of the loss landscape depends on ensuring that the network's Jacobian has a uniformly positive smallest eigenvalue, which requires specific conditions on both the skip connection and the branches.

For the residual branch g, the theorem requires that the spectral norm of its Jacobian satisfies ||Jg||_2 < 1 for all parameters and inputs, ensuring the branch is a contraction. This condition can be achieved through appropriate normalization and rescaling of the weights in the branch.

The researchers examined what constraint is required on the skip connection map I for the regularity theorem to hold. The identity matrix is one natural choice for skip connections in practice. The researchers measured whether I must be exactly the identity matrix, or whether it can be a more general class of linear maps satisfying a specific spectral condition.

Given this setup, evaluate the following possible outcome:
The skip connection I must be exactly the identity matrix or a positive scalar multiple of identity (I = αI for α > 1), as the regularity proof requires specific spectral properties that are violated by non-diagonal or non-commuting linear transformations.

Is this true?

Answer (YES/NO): NO